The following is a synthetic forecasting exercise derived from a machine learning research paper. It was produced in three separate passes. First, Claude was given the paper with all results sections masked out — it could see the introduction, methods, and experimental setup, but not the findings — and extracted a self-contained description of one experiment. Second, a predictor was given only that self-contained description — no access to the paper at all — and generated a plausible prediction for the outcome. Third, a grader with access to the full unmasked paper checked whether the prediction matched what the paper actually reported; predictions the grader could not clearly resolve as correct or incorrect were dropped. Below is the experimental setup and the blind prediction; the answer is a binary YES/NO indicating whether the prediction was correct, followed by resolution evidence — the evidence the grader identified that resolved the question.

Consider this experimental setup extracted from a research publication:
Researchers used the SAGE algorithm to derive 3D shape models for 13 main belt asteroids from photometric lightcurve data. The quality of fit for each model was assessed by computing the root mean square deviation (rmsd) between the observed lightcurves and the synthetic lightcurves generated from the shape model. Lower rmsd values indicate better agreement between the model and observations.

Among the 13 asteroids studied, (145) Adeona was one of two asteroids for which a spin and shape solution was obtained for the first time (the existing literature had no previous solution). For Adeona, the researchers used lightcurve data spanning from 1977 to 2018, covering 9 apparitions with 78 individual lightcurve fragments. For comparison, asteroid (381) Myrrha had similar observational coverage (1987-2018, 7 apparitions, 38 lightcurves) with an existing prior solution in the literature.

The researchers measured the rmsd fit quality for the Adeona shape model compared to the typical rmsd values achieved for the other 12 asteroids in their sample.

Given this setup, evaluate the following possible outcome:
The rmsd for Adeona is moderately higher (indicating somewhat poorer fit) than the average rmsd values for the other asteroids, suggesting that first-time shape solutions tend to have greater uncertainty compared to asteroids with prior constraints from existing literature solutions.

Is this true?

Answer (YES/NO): NO